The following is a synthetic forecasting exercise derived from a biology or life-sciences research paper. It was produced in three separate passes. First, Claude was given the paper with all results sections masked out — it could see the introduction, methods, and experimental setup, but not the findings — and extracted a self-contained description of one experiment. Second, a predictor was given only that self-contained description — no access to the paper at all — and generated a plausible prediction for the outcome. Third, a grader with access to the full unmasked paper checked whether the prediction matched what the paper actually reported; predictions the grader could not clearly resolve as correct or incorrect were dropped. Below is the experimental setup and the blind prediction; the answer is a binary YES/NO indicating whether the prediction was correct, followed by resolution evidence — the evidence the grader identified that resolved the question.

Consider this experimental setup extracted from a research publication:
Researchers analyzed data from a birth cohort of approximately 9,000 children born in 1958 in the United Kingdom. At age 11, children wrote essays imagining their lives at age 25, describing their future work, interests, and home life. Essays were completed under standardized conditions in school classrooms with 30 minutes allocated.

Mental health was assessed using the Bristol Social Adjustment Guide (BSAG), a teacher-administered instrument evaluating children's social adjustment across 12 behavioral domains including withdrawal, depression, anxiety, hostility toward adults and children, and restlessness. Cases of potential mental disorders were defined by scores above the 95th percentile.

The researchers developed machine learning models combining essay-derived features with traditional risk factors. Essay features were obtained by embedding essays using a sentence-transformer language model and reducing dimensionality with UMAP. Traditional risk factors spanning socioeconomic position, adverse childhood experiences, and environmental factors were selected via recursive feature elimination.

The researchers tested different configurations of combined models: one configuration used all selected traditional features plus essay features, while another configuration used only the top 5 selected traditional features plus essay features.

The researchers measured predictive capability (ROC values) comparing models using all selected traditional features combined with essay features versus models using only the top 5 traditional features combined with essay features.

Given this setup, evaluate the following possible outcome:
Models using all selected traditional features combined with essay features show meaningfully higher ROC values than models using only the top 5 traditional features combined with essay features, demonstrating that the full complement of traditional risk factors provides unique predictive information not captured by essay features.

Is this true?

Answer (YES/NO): YES